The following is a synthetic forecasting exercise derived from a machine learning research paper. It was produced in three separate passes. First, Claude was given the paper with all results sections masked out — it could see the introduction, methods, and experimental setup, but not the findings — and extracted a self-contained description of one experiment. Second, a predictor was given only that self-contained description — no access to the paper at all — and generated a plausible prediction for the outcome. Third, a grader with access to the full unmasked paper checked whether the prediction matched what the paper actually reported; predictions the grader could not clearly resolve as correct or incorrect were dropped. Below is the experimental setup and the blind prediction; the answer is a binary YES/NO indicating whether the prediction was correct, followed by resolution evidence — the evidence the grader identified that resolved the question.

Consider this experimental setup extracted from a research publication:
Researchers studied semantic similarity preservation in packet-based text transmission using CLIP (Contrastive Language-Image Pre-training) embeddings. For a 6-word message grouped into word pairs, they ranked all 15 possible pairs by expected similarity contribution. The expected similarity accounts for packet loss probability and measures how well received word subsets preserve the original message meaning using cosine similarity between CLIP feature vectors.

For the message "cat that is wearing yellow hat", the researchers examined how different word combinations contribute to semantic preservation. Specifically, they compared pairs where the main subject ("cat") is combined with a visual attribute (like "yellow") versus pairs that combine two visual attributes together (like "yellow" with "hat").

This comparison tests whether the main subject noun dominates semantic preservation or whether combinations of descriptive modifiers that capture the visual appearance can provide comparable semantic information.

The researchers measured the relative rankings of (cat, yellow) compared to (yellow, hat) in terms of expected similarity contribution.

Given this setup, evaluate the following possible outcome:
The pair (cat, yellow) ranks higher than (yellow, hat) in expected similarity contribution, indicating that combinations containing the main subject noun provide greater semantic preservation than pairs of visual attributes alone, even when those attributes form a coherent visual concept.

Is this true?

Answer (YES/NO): YES